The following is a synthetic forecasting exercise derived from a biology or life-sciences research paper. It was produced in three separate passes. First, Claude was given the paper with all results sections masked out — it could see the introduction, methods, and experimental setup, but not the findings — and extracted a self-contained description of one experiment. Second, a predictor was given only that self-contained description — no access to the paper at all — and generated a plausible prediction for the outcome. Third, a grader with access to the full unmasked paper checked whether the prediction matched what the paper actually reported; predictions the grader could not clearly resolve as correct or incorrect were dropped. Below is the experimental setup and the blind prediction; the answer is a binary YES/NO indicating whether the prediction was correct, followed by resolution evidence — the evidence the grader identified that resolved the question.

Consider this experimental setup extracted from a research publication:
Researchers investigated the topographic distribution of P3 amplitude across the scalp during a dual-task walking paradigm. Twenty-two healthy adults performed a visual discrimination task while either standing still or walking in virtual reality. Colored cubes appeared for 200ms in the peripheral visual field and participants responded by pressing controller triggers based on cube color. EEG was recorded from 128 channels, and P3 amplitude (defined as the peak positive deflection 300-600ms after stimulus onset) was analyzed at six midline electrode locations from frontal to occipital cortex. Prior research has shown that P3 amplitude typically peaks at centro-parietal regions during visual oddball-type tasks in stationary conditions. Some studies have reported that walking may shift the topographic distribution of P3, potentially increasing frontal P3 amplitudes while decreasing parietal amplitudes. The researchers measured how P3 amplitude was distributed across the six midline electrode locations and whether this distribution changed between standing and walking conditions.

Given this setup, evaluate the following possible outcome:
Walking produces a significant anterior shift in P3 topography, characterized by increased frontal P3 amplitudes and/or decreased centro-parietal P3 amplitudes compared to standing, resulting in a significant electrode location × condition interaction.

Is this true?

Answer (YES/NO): NO